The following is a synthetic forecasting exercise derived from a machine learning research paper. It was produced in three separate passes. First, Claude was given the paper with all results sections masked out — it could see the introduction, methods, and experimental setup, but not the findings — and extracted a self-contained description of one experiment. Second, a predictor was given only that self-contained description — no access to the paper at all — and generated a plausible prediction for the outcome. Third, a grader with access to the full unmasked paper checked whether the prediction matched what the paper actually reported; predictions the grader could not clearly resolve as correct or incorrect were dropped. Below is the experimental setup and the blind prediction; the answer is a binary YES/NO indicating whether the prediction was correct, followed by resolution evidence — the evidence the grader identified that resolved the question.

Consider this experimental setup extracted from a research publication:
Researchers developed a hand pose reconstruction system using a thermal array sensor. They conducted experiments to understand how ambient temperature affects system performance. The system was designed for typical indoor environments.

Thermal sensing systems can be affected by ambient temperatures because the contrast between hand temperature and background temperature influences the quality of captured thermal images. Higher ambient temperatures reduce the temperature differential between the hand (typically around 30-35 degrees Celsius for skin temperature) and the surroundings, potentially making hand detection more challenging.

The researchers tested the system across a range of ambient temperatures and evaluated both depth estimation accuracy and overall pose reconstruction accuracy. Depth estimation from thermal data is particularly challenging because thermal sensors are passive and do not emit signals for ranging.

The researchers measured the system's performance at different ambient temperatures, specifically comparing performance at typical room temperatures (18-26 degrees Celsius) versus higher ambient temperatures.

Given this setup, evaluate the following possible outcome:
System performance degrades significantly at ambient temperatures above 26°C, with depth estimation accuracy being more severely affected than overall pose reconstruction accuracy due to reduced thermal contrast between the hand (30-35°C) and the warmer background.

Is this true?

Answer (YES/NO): YES